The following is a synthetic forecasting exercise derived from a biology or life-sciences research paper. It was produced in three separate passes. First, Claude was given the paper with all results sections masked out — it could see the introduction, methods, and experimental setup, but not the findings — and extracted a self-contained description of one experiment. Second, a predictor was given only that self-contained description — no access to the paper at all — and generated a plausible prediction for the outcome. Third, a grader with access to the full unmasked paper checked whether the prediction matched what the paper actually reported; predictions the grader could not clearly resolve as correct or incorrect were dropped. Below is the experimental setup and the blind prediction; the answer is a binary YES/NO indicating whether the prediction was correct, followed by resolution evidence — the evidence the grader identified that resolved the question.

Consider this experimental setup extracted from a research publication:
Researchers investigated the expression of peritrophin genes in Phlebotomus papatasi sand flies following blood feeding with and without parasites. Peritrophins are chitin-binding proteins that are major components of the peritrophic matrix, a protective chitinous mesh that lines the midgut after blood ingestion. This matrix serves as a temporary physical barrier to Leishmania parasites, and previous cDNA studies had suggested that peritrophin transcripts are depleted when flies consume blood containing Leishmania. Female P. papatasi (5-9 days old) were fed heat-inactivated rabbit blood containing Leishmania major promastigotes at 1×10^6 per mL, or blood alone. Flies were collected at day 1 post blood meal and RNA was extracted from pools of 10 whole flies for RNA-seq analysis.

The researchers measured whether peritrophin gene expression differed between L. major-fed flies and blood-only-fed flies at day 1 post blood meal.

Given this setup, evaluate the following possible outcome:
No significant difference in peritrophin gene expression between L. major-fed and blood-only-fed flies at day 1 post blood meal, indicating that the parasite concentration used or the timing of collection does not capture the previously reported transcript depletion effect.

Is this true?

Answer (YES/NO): YES